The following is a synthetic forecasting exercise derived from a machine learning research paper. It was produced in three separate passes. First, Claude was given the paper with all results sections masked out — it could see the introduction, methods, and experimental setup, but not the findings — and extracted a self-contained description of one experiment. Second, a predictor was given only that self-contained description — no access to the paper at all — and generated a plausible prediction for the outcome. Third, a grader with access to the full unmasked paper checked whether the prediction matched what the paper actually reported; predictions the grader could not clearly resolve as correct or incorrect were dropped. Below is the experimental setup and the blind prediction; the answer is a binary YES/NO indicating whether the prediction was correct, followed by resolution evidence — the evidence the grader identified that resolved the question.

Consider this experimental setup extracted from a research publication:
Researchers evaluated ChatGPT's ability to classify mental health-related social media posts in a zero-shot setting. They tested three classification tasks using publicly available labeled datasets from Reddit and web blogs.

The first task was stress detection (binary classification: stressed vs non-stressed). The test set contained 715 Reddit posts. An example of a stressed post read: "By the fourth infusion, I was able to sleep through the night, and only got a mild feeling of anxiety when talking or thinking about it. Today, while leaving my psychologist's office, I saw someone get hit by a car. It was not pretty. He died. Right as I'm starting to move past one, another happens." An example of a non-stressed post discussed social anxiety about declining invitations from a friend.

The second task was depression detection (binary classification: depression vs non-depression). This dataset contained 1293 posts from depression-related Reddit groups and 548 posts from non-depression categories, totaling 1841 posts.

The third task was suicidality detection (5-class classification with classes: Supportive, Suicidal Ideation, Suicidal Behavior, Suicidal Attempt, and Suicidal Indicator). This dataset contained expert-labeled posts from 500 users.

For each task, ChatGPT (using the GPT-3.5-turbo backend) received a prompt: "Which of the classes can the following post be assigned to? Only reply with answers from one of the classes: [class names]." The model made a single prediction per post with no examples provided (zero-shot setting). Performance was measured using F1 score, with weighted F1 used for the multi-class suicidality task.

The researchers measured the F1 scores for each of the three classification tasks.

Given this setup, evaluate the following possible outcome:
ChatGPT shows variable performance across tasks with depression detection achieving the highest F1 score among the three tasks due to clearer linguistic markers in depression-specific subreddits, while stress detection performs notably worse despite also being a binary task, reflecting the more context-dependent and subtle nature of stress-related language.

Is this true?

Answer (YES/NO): NO